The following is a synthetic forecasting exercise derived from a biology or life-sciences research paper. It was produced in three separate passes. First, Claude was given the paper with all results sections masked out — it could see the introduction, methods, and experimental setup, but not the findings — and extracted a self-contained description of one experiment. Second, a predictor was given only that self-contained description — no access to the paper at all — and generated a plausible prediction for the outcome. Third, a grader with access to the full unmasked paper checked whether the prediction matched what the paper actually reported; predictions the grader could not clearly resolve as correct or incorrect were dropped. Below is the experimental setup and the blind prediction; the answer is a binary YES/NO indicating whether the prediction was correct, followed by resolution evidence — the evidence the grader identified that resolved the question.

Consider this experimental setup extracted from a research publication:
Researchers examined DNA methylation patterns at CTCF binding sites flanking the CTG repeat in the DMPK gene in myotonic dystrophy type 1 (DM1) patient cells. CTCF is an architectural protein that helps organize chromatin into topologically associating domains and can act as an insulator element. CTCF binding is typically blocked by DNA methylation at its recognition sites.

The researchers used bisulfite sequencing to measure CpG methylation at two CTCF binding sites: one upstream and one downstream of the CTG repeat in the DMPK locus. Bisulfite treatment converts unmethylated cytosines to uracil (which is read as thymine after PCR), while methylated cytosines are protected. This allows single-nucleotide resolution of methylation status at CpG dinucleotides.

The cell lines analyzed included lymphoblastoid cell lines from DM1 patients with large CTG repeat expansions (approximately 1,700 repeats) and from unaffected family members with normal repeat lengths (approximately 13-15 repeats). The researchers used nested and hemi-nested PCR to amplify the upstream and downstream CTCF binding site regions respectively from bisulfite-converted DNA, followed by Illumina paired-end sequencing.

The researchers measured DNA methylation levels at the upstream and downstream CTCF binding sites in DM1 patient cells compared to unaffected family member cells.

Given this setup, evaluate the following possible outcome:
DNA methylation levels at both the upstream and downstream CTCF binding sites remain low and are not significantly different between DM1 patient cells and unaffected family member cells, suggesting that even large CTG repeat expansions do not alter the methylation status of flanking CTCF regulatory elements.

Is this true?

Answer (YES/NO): NO